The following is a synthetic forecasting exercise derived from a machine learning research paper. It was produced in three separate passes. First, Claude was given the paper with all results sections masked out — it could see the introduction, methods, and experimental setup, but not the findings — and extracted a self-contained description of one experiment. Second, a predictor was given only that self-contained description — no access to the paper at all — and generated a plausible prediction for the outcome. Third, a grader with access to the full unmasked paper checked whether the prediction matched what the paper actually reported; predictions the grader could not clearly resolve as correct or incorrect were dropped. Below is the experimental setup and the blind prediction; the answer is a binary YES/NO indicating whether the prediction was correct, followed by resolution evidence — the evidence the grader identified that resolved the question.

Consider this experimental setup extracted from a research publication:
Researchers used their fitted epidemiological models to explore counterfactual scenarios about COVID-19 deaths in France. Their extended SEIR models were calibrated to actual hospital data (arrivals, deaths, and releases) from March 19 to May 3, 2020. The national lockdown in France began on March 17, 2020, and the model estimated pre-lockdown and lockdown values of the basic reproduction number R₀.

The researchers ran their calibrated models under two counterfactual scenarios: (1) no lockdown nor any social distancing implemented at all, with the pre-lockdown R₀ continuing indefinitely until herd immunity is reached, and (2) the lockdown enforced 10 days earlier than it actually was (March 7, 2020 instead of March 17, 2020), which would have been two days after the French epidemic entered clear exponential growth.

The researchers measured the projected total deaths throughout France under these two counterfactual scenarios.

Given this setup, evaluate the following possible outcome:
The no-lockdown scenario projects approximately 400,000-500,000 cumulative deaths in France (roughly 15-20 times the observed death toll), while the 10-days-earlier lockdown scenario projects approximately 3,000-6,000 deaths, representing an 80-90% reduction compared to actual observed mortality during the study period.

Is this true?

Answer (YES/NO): NO